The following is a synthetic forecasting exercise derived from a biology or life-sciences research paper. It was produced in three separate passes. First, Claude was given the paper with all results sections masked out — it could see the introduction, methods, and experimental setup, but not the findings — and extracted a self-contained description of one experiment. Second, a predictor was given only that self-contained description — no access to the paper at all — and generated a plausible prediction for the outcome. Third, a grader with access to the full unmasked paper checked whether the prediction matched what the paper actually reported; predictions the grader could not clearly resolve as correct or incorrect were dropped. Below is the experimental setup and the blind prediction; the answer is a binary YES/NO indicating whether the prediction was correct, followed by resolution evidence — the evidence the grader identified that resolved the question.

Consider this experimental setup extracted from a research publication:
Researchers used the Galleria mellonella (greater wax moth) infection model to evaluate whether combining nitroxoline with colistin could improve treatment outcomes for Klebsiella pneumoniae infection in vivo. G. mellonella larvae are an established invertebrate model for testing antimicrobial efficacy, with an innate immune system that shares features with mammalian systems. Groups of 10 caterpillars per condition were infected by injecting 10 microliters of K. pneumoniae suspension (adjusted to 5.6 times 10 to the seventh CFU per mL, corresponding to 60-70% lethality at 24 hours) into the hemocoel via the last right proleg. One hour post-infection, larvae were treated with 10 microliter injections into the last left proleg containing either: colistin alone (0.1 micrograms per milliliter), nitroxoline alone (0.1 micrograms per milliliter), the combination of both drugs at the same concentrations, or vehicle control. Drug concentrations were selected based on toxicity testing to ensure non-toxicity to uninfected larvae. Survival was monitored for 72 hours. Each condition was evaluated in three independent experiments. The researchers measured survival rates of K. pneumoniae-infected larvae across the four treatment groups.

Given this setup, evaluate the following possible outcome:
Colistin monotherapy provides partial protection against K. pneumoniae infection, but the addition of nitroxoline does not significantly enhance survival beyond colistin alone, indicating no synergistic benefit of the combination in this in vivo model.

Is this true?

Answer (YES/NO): NO